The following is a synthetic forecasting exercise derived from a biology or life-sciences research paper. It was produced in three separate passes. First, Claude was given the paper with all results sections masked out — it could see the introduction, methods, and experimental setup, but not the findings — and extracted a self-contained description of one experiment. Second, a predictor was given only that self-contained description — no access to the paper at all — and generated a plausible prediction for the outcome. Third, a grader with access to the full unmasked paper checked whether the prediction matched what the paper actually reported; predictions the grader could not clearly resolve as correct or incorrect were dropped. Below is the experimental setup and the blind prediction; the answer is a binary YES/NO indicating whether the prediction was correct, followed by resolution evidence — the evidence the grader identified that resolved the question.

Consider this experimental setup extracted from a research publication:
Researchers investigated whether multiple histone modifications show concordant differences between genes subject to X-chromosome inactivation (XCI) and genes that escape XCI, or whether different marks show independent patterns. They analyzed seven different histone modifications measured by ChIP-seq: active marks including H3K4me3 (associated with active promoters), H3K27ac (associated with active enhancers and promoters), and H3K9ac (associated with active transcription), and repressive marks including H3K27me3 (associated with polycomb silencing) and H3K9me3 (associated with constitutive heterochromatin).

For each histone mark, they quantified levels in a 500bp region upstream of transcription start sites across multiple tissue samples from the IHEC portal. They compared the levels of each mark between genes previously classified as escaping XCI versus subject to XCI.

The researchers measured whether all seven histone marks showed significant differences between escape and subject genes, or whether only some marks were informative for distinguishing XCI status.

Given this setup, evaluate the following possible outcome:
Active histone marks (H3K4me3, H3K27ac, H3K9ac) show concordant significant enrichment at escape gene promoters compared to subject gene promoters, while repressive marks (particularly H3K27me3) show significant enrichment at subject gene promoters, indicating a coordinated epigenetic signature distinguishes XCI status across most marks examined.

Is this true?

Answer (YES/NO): NO